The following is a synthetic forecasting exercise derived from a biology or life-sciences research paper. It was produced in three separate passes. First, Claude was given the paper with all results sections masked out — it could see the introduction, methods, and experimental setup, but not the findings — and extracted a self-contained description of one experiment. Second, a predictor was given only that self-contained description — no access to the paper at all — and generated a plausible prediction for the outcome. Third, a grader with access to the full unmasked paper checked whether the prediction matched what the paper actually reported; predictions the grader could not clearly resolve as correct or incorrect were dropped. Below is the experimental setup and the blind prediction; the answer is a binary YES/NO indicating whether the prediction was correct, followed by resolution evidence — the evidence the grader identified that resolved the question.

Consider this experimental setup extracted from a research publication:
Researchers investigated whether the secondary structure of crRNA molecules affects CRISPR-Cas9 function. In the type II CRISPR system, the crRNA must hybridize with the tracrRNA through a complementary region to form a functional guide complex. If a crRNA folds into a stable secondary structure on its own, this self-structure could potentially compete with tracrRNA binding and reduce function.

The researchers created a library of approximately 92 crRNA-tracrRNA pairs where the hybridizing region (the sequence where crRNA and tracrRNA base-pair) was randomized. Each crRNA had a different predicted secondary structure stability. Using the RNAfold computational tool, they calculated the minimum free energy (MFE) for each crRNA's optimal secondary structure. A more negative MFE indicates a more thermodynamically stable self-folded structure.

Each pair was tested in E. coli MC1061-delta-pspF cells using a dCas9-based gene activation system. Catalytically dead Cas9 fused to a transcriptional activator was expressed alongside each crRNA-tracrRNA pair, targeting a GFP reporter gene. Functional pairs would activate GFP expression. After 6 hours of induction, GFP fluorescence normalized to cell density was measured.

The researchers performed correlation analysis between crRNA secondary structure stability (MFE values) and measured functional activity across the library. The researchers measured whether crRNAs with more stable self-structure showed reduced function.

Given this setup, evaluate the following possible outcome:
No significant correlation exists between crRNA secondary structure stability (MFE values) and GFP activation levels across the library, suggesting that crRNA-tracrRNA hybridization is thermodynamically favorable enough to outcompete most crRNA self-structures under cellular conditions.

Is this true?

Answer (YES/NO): NO